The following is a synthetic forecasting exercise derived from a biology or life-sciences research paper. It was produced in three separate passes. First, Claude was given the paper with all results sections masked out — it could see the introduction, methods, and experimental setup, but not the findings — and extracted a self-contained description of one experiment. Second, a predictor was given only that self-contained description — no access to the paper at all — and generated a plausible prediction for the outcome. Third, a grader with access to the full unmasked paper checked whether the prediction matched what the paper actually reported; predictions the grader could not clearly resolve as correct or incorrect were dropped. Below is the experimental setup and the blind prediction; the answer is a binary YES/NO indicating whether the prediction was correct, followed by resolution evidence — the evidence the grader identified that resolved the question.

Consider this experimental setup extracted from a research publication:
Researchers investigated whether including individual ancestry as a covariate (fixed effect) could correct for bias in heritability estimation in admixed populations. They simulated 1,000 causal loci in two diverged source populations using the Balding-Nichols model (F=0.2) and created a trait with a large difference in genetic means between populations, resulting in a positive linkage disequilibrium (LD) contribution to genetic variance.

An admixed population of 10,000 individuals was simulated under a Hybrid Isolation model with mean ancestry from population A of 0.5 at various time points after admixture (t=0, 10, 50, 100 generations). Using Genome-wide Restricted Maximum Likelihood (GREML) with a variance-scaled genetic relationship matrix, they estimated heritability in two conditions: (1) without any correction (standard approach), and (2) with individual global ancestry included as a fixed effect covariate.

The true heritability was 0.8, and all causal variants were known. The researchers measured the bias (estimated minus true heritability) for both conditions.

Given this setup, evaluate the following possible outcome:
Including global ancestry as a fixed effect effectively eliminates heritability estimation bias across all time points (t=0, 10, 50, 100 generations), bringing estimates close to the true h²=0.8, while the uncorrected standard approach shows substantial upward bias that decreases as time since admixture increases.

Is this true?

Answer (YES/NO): NO